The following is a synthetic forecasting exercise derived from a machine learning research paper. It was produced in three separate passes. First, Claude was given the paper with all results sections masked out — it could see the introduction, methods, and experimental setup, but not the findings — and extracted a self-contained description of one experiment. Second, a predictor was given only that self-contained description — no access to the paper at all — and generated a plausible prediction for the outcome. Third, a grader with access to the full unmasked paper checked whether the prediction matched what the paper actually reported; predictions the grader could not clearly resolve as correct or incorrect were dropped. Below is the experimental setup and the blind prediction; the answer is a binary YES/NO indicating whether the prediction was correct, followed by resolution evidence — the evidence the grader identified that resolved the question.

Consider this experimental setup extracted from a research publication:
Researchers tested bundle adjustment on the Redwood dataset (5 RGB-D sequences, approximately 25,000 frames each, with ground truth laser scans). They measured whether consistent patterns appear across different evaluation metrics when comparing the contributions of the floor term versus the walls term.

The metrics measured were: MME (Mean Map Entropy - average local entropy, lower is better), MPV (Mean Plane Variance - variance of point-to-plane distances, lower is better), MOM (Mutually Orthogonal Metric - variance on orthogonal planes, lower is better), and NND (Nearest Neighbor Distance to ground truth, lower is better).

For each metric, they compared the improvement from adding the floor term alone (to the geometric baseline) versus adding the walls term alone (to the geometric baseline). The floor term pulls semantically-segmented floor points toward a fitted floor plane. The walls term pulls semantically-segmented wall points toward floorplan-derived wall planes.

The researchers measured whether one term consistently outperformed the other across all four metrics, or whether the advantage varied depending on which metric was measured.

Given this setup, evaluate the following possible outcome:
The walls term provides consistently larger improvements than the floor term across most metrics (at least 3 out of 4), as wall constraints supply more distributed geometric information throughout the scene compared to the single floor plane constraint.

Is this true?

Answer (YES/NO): NO